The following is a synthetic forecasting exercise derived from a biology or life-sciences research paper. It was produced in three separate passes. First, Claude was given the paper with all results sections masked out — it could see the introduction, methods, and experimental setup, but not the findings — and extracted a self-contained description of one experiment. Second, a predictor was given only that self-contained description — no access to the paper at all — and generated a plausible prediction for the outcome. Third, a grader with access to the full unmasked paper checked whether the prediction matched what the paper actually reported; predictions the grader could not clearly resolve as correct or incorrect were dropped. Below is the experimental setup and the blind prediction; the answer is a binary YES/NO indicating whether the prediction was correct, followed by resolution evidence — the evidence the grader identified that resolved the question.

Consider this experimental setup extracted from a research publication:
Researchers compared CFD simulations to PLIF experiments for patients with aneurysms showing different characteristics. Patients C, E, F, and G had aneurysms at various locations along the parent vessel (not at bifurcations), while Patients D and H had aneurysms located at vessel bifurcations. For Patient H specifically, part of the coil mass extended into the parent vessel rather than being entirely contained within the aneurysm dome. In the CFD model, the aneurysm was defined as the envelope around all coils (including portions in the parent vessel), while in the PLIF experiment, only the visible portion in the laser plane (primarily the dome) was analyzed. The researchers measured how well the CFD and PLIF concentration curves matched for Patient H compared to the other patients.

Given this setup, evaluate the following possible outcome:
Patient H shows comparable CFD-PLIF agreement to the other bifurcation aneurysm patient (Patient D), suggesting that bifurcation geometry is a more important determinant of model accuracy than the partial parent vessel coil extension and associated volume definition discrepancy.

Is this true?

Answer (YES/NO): NO